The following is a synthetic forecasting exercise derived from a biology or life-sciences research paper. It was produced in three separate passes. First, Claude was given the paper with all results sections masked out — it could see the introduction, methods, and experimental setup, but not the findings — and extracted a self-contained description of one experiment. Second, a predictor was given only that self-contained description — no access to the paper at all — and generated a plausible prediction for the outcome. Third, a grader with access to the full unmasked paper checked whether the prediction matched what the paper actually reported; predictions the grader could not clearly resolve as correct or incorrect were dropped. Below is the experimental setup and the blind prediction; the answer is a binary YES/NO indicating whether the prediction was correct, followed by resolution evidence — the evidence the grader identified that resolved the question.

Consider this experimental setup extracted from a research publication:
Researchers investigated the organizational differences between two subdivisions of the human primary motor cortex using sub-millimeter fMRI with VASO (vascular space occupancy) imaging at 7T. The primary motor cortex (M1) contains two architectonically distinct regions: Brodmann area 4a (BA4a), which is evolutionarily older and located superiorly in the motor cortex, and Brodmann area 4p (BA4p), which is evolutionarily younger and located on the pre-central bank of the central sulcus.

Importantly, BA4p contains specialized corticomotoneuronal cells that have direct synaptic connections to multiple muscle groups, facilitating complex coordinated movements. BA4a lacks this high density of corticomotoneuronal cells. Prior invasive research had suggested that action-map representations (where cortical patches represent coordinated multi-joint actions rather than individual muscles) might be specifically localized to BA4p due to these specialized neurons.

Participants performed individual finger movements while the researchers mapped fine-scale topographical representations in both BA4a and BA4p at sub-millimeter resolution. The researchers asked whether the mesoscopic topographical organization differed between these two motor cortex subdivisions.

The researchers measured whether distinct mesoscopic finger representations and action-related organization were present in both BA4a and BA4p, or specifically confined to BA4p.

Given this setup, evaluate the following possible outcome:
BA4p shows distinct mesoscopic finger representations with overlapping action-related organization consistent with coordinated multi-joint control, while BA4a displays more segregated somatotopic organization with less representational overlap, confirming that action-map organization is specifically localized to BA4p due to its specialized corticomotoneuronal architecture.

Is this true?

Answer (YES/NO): NO